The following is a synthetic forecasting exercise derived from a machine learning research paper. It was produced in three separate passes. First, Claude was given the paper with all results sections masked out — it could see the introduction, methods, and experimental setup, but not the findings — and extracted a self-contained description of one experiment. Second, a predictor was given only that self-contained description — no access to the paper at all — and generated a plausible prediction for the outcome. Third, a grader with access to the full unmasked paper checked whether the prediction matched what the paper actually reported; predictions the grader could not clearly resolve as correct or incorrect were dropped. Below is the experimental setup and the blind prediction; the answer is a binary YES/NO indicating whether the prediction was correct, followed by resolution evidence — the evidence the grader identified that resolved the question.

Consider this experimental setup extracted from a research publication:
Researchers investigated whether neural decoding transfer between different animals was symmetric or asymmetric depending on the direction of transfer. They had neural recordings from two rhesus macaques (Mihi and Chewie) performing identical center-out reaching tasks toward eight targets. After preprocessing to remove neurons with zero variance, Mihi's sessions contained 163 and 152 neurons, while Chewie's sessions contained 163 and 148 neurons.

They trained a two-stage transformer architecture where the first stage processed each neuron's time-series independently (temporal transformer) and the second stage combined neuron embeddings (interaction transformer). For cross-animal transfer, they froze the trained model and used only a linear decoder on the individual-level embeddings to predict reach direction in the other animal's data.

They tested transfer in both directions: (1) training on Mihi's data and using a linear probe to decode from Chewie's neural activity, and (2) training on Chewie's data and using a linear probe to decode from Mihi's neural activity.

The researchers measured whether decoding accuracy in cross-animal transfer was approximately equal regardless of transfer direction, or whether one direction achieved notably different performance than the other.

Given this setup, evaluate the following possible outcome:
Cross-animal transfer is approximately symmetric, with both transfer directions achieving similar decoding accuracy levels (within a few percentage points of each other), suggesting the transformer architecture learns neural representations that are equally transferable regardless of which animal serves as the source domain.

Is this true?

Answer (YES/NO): NO